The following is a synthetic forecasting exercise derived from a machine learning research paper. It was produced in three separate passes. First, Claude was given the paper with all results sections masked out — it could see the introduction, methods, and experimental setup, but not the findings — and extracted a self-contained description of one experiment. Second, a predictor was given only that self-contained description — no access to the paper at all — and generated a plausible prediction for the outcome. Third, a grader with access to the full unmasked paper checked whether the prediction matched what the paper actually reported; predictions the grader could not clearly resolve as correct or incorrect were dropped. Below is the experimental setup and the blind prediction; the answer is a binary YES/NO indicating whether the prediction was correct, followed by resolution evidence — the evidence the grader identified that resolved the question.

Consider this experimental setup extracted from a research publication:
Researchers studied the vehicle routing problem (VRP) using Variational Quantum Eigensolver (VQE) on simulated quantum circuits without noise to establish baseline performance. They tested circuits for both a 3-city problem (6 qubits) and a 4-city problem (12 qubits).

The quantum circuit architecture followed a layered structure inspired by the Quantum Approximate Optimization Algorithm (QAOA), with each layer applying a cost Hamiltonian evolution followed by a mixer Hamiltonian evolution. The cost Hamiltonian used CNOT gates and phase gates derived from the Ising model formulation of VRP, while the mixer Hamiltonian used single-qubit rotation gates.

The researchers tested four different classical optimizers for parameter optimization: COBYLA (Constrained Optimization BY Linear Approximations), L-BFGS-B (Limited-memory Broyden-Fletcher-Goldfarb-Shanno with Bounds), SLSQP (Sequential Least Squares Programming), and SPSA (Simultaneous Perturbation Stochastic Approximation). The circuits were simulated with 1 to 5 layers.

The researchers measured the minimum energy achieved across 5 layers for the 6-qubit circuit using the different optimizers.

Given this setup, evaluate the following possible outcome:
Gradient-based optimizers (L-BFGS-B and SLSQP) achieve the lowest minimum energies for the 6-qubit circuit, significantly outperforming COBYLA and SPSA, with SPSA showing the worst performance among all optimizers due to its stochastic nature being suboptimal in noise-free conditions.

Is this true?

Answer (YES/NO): NO